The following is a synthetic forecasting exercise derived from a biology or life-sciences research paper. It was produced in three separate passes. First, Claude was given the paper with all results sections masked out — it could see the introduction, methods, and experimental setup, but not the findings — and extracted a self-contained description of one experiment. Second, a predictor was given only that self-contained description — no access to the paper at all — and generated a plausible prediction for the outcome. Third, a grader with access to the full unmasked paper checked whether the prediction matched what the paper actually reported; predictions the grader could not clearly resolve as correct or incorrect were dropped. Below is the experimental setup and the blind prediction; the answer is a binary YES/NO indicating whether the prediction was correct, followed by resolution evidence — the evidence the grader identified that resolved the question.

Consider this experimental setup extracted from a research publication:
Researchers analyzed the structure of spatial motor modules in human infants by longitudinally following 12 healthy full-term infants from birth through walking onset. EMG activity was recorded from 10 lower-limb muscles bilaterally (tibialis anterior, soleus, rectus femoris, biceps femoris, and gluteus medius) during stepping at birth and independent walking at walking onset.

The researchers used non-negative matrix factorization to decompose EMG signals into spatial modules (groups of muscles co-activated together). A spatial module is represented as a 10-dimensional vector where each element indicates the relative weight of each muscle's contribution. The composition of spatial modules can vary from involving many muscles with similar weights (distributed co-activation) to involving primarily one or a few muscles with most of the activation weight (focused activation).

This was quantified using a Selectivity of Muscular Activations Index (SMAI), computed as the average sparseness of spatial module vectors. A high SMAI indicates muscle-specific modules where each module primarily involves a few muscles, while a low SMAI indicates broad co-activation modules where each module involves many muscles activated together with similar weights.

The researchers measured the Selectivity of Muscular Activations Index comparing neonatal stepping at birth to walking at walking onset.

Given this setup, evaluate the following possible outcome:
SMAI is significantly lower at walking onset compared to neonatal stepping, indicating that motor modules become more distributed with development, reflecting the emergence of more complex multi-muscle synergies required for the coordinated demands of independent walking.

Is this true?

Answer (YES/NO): NO